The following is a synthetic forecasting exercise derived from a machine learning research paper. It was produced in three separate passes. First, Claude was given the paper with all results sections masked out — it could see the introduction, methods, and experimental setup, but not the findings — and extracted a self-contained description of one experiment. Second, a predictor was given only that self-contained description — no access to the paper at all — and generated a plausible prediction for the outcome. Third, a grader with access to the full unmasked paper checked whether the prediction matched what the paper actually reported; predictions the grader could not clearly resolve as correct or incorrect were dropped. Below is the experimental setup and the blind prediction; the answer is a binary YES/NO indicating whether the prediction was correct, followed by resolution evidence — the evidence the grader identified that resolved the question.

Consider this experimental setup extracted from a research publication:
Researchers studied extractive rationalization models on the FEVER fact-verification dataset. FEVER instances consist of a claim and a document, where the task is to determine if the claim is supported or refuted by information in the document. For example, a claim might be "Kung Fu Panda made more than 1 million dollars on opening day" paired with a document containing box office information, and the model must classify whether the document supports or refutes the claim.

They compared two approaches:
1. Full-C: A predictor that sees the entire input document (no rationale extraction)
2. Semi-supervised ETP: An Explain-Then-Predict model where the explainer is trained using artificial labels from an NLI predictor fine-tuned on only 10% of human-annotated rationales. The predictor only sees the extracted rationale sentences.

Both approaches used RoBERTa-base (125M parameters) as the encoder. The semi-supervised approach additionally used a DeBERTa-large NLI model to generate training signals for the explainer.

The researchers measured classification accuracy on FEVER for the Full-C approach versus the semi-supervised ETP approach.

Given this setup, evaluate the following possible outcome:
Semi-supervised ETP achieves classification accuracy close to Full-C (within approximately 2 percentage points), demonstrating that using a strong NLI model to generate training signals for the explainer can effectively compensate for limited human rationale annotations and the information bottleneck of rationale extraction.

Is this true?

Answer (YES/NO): YES